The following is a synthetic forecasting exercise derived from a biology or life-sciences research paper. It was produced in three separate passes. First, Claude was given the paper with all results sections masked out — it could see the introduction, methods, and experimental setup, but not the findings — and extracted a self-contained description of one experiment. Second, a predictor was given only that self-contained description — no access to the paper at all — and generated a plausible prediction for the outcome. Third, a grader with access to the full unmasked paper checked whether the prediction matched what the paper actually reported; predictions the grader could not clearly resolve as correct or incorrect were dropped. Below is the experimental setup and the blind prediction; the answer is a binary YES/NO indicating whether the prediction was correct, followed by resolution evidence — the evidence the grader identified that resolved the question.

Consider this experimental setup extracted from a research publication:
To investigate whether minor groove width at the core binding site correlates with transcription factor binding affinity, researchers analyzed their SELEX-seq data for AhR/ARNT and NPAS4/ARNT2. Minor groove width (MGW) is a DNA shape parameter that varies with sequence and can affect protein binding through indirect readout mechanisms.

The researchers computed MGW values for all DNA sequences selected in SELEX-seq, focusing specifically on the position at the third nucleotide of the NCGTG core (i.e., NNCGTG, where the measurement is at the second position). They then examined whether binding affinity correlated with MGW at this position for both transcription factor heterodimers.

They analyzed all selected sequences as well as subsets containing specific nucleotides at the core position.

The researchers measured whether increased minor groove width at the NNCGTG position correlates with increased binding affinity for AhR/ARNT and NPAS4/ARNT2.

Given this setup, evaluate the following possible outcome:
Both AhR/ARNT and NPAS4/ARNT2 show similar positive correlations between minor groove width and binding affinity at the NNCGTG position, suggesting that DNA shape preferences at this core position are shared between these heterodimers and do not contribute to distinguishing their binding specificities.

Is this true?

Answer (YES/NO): NO